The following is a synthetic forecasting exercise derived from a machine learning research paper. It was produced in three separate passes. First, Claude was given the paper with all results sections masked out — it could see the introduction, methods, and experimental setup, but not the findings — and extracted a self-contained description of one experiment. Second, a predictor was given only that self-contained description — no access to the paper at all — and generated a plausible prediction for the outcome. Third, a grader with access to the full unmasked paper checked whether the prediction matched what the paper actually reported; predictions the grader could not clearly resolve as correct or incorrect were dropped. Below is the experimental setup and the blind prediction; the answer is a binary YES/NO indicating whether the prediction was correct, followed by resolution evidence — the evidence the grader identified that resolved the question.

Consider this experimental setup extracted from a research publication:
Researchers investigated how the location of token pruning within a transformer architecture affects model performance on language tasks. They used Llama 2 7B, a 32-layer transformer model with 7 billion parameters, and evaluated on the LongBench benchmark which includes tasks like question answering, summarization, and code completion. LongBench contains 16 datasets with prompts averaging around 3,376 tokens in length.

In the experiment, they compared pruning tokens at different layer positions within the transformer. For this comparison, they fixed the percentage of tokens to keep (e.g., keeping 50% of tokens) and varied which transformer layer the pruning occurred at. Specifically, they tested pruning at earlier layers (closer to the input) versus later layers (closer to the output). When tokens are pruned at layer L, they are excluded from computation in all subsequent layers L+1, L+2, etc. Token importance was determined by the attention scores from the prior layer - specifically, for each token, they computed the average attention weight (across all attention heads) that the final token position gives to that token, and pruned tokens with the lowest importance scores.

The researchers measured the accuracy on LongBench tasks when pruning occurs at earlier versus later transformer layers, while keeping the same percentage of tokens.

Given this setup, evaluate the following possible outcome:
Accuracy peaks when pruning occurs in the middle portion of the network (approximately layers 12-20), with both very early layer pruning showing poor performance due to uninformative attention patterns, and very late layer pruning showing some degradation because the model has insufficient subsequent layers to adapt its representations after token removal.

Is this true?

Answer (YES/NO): NO